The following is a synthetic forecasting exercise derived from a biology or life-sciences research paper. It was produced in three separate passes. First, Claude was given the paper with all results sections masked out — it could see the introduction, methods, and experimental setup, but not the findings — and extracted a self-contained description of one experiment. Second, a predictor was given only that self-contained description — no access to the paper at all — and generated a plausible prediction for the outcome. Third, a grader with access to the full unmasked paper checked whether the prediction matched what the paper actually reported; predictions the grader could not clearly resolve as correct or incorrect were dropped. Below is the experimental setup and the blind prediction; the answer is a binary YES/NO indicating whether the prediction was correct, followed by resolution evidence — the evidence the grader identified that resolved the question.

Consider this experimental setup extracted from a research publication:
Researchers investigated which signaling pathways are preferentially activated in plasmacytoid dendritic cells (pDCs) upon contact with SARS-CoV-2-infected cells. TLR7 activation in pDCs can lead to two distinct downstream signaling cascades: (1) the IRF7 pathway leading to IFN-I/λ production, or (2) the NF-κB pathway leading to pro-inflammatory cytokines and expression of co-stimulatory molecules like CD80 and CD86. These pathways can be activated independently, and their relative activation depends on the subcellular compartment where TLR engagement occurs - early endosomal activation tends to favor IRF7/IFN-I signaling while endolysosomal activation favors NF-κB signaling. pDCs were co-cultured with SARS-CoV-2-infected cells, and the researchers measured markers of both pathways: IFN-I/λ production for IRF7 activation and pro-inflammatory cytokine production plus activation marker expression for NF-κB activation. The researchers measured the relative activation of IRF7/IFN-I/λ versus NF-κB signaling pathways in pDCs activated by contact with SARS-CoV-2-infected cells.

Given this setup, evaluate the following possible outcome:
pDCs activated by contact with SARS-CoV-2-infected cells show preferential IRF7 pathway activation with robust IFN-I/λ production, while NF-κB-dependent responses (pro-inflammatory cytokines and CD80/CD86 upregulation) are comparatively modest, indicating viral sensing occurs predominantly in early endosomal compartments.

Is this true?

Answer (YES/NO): YES